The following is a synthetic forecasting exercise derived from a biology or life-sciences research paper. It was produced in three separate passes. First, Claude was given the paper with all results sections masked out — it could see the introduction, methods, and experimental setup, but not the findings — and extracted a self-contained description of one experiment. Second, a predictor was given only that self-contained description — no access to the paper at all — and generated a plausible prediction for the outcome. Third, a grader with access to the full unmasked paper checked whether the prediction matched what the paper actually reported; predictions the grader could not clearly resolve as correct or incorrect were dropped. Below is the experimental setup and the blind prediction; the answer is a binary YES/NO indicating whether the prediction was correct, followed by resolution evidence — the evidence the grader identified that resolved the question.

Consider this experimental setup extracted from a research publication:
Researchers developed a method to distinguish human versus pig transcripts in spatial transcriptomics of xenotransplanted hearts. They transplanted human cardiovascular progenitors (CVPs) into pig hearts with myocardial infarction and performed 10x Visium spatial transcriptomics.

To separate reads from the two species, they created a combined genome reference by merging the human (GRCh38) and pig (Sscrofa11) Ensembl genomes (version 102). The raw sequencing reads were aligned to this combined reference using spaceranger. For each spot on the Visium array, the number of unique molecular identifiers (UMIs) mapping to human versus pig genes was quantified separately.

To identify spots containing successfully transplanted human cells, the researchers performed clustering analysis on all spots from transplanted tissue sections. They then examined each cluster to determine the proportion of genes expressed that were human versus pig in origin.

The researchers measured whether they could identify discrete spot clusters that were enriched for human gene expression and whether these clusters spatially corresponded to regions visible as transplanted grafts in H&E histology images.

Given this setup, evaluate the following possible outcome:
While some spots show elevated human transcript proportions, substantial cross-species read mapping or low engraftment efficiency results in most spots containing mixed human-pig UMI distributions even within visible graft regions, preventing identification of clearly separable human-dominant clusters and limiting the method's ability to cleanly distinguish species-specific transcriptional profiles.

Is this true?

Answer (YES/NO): NO